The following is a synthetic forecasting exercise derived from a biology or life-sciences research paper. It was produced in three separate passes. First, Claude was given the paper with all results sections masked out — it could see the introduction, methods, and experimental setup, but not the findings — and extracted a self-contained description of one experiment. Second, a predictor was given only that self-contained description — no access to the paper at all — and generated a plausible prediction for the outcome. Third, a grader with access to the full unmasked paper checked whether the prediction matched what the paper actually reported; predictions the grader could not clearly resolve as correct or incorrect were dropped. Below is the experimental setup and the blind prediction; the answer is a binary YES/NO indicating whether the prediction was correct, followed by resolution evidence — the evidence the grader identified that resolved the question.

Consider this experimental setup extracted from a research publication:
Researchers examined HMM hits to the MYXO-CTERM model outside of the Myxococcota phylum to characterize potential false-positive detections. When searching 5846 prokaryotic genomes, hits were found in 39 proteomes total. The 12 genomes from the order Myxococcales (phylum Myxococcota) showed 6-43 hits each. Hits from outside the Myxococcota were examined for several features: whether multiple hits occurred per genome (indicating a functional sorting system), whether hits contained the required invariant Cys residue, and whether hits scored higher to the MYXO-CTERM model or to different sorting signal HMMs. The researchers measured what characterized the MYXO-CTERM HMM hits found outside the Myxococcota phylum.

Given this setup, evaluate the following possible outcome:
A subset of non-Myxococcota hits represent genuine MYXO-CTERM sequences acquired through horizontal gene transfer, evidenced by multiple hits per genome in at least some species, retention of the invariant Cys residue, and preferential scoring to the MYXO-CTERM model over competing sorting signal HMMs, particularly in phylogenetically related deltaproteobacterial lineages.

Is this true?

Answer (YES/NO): NO